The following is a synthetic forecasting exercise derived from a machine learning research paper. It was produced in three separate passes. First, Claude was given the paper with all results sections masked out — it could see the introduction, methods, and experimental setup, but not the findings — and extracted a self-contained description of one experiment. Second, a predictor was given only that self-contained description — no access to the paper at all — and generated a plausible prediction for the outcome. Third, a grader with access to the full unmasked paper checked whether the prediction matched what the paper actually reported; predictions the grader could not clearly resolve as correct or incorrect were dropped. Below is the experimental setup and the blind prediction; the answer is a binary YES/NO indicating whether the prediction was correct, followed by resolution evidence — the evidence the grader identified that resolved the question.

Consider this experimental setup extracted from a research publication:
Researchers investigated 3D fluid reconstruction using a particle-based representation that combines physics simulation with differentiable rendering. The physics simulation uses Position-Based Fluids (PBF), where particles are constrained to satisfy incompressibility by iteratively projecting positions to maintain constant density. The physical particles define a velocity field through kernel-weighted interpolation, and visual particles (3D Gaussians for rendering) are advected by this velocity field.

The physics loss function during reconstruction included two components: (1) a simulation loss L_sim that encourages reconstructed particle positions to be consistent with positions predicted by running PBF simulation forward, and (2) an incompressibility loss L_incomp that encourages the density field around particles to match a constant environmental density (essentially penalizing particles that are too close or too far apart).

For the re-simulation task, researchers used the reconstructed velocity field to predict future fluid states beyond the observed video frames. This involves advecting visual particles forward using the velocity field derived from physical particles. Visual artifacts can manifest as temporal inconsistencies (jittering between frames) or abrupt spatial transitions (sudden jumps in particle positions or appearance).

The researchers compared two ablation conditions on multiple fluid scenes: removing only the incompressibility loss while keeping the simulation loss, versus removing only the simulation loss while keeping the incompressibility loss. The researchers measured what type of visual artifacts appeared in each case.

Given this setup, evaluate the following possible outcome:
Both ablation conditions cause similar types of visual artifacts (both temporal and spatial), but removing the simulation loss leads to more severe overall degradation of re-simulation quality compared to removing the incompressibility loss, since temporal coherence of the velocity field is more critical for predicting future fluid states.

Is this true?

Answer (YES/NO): NO